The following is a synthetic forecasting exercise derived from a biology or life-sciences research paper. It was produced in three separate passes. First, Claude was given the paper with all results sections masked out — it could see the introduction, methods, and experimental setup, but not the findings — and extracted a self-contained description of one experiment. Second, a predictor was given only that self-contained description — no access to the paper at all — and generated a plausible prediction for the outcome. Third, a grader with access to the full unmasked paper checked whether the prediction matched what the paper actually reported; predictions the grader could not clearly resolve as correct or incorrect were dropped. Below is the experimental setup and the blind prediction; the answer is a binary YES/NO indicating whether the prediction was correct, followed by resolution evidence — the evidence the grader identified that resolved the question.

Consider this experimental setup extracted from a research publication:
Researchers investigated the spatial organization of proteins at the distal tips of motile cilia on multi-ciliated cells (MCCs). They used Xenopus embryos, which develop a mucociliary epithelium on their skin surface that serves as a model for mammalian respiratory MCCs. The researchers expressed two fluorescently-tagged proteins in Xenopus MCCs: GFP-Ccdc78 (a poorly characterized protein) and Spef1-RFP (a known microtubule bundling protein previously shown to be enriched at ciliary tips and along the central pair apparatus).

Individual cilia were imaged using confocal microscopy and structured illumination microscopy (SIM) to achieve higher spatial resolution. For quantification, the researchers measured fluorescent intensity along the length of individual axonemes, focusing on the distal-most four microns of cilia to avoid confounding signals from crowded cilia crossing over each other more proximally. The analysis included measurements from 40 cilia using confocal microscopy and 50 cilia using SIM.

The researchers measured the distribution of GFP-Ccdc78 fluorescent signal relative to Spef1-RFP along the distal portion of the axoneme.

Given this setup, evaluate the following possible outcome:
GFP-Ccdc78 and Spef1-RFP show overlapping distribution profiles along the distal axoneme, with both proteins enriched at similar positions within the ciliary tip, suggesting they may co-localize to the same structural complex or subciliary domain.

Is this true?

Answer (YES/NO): NO